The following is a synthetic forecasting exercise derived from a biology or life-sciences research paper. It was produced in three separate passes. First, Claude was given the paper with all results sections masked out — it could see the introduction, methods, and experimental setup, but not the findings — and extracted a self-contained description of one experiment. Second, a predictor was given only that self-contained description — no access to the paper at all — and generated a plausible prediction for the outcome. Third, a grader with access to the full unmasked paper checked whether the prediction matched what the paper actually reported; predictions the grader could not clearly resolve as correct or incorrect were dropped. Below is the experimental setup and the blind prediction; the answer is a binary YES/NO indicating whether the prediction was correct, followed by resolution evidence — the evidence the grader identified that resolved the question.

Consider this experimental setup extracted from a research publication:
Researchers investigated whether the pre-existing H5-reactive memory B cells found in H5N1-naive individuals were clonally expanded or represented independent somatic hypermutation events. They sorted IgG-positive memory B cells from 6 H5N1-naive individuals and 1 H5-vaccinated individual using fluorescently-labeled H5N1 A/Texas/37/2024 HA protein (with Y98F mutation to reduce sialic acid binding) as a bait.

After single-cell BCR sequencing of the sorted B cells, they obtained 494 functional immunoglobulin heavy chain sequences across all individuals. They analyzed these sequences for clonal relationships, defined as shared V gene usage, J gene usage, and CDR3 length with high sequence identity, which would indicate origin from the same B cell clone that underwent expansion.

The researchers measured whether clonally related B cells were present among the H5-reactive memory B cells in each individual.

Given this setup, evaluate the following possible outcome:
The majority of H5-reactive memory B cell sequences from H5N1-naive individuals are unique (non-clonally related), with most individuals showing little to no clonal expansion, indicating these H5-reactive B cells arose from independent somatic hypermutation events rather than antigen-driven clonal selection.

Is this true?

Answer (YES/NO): NO